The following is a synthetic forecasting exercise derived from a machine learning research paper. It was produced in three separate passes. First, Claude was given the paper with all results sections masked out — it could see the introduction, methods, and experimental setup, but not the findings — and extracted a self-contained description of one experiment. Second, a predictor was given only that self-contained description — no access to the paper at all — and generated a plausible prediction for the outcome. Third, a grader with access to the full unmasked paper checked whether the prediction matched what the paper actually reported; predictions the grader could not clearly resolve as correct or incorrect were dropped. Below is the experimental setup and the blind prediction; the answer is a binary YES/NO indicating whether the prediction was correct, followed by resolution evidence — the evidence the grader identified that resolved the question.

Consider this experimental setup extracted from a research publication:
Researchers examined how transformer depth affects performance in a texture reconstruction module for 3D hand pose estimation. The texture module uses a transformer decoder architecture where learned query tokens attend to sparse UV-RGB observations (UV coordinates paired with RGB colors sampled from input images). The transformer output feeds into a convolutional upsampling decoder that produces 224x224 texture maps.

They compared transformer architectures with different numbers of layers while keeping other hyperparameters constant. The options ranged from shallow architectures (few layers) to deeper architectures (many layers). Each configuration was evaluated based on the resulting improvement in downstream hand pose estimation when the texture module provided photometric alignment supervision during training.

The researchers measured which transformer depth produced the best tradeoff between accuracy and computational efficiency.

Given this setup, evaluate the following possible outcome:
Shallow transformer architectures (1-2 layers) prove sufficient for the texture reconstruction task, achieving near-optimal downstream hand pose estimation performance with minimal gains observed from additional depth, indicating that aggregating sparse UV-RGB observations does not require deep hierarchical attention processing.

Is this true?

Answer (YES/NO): NO